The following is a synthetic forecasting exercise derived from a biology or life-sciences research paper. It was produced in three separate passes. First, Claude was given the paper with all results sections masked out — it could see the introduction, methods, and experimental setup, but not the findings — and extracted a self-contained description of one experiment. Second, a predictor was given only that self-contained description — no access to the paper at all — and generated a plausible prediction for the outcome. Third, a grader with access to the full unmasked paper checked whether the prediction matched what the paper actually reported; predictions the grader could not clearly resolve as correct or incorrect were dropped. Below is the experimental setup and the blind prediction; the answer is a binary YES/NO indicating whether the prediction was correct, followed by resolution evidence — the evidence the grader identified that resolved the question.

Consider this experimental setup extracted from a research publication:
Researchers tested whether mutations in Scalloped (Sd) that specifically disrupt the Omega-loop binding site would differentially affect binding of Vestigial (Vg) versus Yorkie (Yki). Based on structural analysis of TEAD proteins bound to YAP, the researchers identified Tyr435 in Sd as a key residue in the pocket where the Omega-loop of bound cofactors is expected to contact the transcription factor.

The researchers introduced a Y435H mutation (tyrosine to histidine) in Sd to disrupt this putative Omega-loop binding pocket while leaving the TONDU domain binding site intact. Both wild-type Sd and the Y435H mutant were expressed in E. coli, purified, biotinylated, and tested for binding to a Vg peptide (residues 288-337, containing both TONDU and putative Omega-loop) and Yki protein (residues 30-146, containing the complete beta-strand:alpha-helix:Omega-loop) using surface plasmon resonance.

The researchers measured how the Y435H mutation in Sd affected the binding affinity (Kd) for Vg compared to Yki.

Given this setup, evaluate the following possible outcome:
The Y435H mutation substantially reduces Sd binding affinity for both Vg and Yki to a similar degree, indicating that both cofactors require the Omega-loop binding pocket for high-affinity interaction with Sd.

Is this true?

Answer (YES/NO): NO